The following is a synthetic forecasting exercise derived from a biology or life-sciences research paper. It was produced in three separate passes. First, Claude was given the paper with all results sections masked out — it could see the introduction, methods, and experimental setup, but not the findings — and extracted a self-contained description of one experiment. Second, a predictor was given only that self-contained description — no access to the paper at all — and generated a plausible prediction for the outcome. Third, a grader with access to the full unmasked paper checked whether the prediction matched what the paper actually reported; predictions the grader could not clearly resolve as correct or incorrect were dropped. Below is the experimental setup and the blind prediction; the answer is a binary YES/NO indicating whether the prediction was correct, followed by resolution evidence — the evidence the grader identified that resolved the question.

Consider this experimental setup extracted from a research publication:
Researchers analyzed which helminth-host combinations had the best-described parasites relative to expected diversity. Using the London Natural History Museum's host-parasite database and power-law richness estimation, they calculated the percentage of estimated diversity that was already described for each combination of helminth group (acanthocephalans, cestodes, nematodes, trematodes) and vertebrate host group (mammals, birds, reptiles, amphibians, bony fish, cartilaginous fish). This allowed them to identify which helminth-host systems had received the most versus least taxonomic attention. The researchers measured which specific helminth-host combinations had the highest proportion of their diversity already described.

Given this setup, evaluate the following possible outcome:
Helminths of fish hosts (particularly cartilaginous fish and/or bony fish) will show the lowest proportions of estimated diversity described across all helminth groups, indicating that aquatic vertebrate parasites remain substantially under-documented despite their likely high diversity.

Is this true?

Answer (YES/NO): NO